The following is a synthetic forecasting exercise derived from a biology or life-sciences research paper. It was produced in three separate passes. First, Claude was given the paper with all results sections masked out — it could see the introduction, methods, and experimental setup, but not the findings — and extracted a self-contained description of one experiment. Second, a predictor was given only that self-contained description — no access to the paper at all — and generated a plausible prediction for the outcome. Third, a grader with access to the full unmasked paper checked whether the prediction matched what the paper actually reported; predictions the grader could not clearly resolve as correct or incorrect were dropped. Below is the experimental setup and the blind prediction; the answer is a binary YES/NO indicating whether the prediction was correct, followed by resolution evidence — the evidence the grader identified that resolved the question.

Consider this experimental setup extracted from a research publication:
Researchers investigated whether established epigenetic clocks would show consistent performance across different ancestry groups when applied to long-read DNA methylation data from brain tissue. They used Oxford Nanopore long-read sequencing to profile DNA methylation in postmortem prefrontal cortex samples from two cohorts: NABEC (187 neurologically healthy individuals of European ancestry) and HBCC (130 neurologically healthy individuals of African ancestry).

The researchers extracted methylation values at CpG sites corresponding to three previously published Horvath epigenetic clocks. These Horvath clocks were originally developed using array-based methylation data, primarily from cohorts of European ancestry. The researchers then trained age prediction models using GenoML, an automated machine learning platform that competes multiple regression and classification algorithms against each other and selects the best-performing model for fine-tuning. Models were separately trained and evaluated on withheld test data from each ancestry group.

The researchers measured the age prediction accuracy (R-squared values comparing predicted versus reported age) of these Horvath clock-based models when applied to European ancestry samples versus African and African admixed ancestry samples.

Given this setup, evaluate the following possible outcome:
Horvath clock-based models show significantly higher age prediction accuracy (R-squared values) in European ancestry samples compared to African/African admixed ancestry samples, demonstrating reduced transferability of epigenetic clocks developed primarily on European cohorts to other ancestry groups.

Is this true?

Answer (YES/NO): YES